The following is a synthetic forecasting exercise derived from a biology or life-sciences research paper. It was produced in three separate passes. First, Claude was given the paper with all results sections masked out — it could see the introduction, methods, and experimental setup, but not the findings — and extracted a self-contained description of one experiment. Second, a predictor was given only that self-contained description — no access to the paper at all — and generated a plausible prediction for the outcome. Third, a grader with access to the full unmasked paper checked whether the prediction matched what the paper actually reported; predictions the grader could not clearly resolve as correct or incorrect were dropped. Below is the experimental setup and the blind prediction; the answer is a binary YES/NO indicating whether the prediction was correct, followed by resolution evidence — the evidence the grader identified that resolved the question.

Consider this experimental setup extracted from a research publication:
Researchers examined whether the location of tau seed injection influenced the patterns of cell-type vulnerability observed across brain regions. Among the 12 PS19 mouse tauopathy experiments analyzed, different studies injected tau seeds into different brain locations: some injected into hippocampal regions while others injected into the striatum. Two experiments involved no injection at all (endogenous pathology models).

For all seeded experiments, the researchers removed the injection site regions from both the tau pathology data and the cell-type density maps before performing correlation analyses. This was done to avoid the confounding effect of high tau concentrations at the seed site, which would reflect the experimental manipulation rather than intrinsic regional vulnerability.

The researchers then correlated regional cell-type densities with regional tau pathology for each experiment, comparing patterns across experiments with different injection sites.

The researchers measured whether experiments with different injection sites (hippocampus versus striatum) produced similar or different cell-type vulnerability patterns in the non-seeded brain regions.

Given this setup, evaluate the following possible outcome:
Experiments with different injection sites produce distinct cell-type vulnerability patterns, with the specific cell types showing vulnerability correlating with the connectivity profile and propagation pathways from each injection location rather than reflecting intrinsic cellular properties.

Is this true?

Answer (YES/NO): NO